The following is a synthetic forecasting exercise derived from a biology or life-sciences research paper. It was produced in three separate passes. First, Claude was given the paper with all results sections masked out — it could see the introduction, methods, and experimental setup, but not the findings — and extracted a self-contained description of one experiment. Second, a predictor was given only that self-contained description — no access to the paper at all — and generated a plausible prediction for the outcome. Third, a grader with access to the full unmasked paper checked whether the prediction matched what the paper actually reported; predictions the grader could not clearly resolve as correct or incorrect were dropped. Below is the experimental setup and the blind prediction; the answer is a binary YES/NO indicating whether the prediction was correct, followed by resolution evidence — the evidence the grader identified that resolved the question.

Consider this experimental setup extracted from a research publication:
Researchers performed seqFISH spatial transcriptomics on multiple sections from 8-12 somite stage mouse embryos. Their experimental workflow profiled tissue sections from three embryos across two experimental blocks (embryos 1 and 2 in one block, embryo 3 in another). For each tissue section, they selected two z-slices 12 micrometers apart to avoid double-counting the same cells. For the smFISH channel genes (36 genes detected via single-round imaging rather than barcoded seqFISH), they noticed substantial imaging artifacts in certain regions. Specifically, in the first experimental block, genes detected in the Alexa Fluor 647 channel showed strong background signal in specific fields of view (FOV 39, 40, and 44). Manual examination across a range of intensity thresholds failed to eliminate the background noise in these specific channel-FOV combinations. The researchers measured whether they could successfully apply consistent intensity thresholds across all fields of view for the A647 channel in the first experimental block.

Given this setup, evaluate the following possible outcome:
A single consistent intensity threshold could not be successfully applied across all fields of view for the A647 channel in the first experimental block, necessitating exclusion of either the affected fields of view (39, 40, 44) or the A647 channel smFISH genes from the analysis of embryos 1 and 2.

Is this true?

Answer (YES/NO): YES